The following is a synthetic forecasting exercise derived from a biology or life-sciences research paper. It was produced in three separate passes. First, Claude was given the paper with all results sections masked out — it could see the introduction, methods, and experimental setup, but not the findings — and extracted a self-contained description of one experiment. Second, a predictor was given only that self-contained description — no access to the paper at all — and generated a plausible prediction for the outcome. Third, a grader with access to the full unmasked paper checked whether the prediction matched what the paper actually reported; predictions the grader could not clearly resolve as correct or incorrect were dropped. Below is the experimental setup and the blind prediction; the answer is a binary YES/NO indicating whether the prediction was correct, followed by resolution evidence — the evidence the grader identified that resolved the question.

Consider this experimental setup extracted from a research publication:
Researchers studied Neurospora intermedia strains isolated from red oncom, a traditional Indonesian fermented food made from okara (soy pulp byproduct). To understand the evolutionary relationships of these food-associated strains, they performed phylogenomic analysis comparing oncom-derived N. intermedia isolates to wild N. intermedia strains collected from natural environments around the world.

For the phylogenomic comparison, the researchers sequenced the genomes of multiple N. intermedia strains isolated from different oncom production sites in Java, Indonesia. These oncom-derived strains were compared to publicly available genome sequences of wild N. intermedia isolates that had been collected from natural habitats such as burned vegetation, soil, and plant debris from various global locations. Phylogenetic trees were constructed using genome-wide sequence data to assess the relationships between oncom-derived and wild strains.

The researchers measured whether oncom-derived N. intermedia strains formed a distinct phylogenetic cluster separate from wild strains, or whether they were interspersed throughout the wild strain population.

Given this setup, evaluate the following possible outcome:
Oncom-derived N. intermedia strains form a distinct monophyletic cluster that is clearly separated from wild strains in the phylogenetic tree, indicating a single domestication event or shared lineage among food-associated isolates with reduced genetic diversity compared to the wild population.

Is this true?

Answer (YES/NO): NO